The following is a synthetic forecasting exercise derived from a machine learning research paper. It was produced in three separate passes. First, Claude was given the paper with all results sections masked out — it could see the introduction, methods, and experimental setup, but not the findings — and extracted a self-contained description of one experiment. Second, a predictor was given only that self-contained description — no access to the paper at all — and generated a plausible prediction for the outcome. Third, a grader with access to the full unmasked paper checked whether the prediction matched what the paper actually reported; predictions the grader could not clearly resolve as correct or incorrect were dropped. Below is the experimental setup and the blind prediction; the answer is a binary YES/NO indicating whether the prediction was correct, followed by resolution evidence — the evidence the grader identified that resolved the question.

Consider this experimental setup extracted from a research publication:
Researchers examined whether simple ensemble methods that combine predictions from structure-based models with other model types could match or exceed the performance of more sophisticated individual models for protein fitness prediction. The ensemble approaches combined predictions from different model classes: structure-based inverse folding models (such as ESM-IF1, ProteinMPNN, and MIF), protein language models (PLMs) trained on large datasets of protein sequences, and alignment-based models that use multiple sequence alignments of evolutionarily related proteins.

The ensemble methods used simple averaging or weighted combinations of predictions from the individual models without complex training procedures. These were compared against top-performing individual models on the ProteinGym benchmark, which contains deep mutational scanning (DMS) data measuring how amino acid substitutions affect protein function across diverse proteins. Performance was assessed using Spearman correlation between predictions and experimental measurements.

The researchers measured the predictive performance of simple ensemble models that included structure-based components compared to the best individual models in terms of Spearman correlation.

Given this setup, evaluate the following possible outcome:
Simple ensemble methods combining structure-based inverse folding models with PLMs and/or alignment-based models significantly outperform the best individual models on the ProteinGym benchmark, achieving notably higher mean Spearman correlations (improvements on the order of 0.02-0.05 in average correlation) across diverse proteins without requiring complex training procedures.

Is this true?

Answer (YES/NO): YES